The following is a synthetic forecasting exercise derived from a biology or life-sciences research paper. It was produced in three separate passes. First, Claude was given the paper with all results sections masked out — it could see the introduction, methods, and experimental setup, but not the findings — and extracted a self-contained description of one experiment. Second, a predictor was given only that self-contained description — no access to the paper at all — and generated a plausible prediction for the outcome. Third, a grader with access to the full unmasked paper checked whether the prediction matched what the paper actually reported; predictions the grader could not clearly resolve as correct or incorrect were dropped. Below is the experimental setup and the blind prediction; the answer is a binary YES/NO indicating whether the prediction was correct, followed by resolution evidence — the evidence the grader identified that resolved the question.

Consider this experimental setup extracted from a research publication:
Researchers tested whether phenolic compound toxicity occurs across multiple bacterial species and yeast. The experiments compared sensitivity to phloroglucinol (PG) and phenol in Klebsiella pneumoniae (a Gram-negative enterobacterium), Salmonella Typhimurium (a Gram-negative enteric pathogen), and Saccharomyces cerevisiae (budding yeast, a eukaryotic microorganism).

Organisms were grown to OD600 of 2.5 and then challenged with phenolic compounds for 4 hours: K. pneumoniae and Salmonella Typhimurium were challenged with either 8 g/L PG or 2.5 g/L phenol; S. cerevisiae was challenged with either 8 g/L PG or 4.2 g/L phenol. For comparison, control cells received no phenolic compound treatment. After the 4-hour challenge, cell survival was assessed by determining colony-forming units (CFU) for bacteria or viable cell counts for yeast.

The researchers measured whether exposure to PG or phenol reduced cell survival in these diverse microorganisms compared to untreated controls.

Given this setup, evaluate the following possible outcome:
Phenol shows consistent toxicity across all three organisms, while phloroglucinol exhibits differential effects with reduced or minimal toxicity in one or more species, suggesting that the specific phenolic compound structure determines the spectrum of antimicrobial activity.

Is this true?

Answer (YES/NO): NO